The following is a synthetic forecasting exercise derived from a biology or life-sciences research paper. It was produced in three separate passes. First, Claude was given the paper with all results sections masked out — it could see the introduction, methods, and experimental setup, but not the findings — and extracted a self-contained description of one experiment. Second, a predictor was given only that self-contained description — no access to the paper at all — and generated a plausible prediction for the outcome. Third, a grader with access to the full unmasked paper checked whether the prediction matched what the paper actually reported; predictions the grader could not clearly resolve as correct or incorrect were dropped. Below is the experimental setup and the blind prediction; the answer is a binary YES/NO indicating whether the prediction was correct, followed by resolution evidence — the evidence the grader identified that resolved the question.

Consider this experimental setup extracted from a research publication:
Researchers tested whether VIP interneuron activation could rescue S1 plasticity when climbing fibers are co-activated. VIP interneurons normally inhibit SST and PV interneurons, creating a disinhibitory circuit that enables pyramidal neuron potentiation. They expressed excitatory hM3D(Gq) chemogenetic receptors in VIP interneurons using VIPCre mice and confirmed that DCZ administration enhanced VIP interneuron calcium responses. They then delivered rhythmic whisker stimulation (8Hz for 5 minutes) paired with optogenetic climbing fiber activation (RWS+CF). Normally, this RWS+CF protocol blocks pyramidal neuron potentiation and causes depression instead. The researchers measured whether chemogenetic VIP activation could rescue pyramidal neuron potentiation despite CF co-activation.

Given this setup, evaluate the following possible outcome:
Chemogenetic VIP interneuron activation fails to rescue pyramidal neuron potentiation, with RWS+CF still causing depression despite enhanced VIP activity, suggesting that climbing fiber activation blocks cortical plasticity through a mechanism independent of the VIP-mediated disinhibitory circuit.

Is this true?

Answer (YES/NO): NO